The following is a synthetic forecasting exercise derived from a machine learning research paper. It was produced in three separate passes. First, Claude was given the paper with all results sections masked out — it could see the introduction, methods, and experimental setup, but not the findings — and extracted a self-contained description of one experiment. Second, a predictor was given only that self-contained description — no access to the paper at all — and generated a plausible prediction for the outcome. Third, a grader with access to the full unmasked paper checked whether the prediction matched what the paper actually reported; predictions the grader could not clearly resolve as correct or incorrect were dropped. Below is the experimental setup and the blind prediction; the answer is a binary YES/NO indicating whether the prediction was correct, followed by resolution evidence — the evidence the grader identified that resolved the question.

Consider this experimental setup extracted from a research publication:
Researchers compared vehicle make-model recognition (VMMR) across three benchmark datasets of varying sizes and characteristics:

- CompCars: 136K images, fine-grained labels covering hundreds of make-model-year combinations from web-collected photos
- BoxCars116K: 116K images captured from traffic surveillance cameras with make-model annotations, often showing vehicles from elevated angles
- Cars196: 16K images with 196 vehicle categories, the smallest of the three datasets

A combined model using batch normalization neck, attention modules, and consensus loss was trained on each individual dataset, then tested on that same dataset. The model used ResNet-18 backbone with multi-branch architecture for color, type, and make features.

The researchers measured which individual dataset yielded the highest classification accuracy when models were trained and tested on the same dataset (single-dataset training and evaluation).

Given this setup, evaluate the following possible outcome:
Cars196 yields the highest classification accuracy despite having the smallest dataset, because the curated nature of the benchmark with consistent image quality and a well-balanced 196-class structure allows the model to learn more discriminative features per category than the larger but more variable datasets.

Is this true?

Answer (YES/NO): NO